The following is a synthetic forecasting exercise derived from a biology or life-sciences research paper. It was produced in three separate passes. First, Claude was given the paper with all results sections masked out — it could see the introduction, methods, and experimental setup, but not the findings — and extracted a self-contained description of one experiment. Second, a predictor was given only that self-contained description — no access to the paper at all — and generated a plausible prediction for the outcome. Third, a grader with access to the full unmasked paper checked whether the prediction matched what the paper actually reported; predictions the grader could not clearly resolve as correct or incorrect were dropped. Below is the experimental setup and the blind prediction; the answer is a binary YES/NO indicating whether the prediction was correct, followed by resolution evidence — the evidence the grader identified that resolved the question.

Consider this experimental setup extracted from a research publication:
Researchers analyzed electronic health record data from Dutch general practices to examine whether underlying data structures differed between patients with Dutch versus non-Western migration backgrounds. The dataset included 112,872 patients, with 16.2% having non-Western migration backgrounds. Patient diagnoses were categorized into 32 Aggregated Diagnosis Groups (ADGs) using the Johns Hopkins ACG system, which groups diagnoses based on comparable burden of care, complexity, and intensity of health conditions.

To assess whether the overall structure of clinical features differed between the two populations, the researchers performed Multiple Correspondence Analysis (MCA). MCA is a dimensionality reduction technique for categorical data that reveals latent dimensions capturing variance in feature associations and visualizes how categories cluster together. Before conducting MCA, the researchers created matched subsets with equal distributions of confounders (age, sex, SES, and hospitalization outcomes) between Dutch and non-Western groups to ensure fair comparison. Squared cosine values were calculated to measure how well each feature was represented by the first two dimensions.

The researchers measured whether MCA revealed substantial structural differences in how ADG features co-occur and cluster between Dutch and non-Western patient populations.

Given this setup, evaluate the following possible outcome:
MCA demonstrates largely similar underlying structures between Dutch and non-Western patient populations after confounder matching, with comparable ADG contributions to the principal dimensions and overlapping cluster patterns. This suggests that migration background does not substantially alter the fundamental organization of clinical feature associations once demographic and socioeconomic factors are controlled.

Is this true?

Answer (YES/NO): YES